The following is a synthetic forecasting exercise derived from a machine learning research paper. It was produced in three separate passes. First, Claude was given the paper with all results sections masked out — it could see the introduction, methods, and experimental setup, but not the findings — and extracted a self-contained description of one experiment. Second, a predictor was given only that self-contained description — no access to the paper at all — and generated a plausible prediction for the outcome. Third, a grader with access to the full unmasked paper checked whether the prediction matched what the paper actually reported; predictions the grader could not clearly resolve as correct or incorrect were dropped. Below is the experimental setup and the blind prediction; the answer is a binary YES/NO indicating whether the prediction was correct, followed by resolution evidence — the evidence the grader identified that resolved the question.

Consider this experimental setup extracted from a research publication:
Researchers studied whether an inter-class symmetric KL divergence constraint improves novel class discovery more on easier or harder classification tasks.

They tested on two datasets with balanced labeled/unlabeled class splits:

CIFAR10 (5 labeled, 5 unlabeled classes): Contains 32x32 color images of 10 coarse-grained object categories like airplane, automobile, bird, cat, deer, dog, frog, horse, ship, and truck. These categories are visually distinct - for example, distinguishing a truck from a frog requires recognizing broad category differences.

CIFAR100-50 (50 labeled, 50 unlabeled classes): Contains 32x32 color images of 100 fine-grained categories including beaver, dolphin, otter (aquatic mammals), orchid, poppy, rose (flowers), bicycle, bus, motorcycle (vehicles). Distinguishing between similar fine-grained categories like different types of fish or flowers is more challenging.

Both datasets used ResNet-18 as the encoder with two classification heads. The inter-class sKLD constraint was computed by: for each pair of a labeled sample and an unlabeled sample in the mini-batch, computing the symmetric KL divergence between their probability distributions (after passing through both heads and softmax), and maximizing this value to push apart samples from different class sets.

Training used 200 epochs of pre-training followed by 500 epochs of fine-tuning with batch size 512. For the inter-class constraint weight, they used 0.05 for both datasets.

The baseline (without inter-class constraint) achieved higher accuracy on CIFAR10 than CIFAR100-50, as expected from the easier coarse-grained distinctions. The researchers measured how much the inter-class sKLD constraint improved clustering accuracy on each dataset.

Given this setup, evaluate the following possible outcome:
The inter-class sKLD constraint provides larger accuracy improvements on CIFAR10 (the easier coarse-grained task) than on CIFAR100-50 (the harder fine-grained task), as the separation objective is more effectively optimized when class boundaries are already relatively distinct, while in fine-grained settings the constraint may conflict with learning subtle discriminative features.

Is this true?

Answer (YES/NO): YES